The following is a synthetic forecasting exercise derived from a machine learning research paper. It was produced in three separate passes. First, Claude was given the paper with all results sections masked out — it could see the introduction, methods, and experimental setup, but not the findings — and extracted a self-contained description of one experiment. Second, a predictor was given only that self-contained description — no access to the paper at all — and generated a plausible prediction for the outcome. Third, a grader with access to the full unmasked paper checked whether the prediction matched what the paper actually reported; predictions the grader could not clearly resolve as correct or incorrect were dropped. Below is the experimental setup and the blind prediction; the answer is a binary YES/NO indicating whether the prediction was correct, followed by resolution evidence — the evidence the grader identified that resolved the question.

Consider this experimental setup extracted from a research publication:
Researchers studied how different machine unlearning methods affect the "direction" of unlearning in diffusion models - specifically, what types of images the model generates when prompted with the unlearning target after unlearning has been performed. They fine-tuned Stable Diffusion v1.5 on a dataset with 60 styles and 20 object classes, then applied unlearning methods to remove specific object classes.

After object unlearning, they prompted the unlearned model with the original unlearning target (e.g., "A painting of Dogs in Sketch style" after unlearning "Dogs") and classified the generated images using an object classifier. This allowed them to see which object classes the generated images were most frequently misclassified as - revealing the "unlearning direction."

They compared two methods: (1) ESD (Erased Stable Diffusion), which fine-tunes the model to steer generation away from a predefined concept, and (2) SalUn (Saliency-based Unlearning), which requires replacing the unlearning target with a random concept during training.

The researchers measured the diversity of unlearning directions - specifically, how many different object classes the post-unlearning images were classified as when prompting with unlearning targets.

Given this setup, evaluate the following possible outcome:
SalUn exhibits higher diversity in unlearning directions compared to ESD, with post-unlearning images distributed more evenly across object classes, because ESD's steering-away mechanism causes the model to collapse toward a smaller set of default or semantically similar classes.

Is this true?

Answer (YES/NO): YES